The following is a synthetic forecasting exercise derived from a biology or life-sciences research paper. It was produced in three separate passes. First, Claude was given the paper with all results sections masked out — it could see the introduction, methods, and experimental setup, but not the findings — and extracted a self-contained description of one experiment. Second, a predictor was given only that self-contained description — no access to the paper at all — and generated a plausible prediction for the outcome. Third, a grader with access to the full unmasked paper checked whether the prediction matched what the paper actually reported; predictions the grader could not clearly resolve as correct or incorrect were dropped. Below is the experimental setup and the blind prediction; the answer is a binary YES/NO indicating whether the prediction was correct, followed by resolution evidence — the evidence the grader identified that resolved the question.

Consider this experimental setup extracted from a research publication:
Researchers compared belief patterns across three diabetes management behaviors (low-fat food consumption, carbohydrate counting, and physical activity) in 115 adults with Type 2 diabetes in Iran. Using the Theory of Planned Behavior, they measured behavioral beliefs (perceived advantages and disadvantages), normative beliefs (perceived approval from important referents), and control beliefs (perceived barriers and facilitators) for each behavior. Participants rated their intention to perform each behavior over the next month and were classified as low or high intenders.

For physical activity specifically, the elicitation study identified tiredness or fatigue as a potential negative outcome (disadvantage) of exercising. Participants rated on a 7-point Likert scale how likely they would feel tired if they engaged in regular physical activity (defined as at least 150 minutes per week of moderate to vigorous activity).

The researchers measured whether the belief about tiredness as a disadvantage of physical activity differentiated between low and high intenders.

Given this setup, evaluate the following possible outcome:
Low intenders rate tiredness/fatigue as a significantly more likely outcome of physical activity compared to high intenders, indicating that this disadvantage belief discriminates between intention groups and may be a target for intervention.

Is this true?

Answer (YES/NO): YES